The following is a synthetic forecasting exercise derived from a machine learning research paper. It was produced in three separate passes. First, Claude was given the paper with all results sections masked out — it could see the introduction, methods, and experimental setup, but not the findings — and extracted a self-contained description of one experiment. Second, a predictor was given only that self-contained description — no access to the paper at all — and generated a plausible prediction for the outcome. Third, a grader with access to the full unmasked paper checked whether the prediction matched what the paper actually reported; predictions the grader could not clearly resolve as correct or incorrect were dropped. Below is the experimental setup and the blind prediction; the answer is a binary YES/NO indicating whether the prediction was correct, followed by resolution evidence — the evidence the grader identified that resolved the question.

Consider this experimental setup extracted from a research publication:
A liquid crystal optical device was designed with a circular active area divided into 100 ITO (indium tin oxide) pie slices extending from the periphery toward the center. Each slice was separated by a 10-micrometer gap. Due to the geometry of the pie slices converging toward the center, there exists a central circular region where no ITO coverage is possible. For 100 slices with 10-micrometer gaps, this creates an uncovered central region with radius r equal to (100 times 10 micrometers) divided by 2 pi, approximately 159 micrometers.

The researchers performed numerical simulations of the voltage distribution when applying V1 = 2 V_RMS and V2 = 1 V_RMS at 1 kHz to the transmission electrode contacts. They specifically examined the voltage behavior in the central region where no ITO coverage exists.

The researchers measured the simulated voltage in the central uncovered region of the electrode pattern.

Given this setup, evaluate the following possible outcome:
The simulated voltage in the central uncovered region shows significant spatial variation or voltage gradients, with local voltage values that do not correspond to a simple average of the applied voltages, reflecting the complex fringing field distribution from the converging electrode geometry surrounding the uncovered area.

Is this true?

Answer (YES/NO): NO